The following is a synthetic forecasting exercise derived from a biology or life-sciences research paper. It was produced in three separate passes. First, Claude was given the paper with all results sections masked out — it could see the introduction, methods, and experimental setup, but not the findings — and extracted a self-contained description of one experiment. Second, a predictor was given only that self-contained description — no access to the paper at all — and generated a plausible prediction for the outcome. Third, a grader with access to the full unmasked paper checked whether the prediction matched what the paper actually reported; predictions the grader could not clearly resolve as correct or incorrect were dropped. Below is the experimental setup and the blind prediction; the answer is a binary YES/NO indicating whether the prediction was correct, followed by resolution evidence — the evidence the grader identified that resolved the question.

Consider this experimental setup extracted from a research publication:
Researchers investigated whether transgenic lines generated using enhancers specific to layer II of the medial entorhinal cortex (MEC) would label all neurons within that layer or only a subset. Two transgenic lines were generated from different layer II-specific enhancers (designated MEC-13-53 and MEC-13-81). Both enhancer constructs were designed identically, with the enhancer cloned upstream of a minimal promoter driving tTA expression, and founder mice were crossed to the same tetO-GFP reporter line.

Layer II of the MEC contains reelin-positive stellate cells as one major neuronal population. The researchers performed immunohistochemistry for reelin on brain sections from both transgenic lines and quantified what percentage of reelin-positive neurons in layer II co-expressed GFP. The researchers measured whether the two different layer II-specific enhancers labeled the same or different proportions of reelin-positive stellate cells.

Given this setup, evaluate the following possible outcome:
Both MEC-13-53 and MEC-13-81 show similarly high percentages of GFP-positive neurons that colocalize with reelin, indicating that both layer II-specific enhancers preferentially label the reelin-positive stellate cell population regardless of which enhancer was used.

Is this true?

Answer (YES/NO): YES